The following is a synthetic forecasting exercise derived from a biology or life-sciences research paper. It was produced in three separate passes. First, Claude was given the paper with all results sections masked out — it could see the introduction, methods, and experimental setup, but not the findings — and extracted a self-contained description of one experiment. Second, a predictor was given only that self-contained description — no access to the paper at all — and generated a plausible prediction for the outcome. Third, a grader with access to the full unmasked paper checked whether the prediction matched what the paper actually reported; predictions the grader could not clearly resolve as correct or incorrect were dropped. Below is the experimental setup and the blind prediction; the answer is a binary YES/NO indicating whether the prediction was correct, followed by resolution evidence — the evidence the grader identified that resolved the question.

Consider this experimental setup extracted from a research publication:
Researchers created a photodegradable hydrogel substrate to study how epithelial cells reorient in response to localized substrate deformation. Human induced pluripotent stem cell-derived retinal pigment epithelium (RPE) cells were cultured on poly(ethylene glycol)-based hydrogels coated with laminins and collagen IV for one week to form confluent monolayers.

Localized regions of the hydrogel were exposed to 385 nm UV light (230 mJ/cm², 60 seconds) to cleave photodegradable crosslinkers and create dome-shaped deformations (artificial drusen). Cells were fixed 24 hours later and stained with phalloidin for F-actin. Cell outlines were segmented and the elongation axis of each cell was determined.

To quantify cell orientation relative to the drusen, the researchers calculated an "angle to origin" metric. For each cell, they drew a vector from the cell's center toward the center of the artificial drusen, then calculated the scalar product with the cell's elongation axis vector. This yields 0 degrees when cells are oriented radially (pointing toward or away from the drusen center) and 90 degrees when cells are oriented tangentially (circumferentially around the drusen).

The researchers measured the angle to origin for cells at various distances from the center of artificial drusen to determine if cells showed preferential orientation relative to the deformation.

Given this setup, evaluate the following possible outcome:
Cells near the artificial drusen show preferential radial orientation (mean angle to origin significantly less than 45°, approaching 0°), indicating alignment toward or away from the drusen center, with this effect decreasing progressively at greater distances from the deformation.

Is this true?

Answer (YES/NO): NO